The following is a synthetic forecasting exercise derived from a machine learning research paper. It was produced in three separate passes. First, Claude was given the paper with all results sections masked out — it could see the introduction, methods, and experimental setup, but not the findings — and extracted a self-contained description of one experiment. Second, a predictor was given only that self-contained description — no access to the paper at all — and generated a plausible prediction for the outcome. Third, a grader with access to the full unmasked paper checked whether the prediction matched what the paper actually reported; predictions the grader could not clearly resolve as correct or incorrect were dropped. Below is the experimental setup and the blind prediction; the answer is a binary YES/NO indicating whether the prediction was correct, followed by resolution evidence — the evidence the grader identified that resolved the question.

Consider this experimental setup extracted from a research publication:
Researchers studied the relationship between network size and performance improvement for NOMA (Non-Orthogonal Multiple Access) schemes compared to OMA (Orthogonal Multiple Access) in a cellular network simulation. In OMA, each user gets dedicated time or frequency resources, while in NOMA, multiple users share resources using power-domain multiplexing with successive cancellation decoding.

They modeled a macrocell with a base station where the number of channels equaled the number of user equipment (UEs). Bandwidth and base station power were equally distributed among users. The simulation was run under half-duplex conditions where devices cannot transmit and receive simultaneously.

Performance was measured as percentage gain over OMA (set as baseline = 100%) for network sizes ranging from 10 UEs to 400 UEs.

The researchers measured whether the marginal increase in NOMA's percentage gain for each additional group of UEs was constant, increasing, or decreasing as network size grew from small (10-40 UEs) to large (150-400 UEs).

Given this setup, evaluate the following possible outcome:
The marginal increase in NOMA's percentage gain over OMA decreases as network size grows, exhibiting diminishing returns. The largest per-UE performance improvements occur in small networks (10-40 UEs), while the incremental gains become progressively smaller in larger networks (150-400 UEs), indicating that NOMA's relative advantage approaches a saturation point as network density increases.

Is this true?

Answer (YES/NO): YES